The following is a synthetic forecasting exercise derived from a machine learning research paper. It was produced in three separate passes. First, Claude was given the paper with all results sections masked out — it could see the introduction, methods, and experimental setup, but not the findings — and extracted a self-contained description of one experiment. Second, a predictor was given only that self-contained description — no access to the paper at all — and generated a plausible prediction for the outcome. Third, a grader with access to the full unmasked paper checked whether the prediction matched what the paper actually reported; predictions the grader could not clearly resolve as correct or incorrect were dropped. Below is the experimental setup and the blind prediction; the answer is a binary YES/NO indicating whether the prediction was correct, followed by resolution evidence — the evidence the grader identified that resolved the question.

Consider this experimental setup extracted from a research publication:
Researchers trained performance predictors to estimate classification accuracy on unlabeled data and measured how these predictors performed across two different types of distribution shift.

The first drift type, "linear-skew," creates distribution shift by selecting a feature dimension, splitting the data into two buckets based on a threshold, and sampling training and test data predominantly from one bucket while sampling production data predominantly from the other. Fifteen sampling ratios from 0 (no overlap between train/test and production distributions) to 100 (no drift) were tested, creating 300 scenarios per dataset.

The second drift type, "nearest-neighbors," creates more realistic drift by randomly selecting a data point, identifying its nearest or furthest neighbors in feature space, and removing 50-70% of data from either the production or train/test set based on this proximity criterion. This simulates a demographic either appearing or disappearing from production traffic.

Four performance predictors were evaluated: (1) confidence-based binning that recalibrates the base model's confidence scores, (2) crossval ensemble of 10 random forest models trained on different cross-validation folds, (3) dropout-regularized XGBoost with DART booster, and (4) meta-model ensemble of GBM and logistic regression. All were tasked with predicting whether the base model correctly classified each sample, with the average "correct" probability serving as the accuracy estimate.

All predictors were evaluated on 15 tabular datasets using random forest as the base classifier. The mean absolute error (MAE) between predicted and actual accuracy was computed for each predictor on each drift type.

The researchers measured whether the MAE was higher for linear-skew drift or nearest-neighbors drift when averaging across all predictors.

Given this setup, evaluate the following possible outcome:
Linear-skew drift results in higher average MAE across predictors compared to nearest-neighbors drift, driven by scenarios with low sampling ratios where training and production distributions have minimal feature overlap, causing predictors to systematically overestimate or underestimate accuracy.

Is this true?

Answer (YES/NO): YES